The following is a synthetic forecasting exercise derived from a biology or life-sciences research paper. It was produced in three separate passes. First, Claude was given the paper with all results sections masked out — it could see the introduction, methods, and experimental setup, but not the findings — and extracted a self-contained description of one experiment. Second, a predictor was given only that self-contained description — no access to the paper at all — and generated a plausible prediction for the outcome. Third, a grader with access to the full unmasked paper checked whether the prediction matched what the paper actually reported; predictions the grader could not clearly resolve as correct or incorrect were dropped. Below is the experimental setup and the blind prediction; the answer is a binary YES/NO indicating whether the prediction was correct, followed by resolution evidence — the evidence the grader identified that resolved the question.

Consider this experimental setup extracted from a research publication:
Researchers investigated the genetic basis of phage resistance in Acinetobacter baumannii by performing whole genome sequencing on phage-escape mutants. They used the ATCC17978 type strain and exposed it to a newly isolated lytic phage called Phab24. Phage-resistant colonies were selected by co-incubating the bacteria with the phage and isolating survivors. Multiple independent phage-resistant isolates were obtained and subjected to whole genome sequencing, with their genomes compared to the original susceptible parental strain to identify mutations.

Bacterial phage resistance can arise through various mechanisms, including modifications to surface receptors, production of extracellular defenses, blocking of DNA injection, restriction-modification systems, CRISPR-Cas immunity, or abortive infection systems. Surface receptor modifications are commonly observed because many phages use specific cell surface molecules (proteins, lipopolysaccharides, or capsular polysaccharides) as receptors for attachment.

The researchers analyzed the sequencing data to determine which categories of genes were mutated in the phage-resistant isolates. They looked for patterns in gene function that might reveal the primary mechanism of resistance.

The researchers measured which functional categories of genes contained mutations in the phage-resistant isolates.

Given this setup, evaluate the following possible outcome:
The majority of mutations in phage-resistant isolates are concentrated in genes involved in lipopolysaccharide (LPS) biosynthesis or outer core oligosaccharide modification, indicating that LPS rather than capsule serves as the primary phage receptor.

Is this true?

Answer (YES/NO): NO